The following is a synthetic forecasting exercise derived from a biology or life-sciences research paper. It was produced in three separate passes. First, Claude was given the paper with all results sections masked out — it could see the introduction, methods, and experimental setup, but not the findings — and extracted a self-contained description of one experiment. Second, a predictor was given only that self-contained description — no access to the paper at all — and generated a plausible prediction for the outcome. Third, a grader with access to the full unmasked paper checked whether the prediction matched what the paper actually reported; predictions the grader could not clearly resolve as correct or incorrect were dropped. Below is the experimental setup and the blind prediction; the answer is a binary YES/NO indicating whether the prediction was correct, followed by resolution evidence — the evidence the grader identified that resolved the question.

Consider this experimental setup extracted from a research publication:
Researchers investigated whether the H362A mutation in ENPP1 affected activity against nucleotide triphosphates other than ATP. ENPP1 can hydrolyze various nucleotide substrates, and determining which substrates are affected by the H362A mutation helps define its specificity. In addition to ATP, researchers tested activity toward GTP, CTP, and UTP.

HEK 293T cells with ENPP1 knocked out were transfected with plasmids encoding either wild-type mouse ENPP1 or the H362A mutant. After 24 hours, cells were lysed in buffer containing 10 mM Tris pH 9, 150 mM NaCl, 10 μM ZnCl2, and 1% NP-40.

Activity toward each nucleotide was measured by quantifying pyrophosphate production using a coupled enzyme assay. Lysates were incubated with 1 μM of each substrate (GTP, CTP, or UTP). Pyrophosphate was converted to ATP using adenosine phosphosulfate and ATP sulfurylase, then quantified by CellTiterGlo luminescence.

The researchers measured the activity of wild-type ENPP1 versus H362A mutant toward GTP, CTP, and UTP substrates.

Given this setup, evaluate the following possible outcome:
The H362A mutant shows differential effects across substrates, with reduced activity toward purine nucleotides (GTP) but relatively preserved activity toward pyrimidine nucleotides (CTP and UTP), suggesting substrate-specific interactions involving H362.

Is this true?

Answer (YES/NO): NO